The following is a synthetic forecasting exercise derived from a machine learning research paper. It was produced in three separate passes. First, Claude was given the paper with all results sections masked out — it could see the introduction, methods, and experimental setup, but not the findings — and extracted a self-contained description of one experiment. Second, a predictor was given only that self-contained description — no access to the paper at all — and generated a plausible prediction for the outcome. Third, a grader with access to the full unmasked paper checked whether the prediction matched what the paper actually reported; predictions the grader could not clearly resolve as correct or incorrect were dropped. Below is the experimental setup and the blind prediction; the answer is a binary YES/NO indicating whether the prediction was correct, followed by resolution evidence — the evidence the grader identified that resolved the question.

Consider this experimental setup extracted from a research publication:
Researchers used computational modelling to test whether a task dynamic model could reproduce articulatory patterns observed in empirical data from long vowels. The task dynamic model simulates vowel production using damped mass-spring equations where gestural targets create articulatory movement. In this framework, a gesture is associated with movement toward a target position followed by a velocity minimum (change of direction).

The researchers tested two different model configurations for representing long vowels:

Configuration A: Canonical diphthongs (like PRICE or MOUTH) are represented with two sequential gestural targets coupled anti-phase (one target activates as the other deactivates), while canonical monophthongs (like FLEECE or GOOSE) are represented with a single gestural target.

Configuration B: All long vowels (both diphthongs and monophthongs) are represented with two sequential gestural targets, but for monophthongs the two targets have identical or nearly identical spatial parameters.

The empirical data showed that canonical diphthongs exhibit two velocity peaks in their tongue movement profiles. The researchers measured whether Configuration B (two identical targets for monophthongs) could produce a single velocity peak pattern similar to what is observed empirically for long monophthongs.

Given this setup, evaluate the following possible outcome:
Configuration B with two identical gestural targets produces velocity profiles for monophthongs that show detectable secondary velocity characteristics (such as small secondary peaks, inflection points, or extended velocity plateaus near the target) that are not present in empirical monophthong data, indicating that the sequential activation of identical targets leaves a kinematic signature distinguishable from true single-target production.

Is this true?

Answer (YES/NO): NO